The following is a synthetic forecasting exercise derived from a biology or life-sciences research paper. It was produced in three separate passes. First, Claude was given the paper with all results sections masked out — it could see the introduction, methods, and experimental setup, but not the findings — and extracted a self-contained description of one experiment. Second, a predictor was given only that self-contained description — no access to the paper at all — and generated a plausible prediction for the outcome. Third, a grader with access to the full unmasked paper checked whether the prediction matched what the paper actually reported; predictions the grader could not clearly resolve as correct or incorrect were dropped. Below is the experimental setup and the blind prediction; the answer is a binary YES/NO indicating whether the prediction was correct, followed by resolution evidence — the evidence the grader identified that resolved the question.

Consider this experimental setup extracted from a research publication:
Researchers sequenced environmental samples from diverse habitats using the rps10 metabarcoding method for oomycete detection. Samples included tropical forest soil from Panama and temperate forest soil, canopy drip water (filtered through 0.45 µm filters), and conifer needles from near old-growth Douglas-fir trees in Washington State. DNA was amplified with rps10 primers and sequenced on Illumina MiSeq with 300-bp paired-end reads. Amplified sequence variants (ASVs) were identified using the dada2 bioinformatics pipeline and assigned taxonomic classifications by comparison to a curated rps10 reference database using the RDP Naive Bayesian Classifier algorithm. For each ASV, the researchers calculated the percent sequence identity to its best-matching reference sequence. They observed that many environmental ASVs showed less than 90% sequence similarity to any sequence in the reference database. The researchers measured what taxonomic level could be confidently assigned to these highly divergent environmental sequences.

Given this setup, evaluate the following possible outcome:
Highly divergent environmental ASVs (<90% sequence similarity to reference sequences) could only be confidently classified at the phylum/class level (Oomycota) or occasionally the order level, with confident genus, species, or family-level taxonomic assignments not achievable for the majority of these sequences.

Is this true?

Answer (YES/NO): NO